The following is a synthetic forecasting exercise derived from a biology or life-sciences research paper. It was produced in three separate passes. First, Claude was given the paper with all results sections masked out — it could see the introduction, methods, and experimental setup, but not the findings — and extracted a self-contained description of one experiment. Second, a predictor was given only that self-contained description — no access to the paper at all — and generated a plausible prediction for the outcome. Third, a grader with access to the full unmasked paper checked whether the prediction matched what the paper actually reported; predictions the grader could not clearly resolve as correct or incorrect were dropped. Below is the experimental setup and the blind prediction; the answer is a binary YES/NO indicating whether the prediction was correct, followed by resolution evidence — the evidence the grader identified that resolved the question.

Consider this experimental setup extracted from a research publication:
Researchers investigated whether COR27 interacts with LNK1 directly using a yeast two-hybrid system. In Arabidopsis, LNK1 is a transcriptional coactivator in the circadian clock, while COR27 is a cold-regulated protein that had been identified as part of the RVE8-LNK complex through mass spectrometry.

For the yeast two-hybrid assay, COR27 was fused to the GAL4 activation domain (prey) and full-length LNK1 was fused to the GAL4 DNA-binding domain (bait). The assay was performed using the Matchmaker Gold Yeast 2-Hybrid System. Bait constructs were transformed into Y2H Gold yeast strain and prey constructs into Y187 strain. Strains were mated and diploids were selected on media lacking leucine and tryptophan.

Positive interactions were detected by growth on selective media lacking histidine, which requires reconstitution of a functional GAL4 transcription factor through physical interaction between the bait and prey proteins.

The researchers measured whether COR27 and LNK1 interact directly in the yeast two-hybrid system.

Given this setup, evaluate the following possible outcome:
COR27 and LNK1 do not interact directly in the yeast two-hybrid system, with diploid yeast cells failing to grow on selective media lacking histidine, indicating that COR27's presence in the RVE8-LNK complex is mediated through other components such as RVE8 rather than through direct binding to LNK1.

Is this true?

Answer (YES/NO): NO